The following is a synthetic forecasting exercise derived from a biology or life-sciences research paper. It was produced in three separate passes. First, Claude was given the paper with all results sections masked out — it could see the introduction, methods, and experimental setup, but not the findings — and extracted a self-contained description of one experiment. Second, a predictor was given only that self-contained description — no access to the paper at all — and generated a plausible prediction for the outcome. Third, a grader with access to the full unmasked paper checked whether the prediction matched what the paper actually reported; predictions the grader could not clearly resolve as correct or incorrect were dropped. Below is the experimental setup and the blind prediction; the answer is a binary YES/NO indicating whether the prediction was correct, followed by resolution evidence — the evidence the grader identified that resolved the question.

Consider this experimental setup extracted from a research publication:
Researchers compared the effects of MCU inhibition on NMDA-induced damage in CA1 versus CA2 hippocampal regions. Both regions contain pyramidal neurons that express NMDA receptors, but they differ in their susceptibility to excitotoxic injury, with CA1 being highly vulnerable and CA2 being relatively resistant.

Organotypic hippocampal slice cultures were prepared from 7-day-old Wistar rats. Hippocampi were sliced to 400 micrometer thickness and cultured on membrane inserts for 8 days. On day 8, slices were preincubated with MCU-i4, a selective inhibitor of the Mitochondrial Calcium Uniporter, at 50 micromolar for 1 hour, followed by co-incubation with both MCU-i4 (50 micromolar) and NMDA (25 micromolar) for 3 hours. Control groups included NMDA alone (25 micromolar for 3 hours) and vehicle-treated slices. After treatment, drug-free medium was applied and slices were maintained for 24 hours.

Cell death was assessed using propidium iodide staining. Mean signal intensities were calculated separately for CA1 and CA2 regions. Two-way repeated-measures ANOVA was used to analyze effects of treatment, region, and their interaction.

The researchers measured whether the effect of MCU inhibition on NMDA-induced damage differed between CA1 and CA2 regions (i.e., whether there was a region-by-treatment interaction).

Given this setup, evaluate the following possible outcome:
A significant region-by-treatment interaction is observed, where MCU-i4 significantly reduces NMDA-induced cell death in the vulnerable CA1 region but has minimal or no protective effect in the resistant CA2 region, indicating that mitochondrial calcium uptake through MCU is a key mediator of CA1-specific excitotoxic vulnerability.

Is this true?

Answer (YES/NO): NO